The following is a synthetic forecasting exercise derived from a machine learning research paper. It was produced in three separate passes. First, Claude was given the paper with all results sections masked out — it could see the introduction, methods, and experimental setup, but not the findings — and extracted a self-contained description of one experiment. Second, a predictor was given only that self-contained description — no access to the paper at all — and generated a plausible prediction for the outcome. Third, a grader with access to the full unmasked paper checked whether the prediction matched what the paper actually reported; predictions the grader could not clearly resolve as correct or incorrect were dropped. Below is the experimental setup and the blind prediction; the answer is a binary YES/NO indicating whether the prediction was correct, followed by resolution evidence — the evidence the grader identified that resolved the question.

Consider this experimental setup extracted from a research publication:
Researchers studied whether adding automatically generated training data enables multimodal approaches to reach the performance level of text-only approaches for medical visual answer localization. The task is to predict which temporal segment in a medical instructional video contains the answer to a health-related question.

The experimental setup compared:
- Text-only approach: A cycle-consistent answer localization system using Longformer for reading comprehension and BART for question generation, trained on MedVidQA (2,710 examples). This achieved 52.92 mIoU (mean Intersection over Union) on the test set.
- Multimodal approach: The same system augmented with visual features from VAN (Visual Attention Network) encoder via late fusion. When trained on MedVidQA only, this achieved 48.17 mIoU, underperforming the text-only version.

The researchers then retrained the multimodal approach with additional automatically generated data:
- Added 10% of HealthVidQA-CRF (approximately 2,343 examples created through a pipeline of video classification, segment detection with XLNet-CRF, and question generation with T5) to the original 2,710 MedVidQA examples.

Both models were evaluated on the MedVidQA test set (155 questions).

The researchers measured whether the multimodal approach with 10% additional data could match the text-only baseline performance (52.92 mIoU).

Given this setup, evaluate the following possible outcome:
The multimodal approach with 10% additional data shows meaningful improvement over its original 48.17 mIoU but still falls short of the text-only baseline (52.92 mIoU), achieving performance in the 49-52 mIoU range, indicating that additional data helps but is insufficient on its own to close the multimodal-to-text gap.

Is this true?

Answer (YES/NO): NO